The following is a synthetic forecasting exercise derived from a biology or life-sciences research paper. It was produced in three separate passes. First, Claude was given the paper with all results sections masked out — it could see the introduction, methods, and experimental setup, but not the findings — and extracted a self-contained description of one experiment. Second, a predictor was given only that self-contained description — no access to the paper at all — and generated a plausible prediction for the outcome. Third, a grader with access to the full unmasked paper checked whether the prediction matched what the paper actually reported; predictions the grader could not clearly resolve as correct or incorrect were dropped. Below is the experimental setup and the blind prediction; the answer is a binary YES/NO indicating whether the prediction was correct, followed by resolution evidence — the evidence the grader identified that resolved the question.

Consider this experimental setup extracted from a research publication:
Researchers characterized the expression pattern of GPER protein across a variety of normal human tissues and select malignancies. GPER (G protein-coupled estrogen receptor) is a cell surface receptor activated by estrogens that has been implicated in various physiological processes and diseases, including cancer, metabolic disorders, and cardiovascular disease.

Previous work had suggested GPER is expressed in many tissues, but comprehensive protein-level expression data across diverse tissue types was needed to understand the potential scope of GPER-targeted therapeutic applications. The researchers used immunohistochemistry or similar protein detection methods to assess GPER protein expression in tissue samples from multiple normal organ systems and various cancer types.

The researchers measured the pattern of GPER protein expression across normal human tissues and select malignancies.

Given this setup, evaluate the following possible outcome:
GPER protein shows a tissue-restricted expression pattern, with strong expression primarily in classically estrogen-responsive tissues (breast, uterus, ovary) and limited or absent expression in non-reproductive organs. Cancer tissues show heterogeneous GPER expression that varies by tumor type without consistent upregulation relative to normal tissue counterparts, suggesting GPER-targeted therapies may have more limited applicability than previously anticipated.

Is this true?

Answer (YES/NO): NO